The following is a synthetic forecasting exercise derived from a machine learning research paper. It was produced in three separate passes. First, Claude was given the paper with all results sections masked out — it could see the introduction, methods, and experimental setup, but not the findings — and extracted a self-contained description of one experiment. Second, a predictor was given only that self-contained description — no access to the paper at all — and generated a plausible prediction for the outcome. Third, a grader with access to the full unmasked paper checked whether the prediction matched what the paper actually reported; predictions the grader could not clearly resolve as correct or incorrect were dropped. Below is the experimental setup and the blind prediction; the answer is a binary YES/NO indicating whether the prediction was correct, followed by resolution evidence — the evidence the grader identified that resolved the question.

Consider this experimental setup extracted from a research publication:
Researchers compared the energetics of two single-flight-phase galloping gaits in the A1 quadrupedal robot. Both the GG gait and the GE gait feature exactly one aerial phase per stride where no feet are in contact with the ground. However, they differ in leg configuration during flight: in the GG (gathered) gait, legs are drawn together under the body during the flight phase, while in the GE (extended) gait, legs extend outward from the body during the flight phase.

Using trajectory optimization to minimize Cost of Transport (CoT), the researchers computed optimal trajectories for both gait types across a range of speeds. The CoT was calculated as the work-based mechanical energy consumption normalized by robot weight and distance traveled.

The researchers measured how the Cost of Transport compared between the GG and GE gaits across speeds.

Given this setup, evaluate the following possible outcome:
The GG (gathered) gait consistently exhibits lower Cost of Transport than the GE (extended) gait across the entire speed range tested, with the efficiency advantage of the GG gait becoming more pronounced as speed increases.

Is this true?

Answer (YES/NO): NO